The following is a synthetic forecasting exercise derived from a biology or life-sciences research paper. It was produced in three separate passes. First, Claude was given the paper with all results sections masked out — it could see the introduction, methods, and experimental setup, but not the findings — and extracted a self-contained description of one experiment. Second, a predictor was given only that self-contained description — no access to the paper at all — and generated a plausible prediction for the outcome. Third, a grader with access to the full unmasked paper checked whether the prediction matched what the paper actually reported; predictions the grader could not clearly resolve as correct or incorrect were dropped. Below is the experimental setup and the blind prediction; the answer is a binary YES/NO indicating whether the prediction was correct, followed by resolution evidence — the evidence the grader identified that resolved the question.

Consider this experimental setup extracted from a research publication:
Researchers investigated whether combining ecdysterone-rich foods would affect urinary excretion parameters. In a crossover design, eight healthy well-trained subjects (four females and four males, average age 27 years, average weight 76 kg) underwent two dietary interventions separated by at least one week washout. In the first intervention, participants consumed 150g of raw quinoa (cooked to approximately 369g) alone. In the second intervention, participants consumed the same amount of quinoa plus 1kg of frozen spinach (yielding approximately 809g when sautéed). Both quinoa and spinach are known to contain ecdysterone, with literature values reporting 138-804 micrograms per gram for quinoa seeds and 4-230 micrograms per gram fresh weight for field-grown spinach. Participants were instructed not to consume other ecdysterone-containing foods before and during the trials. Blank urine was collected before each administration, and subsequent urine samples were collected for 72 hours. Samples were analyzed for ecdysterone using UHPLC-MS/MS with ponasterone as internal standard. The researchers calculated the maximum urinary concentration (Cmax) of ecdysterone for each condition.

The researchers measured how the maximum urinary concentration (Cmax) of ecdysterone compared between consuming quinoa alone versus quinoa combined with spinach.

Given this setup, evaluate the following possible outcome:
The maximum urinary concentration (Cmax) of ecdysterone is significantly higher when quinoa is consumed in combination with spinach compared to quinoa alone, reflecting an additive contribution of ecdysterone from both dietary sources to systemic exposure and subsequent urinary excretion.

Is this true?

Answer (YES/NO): NO